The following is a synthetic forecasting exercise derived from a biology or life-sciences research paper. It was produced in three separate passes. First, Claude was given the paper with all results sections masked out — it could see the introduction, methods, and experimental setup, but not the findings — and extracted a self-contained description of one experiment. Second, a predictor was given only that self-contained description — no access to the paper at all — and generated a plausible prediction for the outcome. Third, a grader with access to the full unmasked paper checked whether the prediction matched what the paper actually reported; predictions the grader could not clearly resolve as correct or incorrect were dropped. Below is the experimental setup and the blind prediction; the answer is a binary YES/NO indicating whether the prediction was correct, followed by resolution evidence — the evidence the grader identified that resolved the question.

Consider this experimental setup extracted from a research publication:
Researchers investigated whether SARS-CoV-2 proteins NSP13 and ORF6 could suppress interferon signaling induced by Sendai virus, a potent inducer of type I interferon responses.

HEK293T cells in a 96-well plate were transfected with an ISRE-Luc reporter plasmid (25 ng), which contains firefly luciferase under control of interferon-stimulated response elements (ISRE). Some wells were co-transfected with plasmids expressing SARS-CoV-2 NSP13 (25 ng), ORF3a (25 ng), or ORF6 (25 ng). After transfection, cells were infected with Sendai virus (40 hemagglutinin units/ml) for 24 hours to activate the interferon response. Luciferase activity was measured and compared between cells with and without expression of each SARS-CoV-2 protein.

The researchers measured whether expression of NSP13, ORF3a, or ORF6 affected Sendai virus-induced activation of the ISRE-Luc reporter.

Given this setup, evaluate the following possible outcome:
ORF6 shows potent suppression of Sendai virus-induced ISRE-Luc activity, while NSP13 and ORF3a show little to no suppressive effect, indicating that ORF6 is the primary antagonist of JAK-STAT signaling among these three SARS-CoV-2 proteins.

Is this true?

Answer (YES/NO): NO